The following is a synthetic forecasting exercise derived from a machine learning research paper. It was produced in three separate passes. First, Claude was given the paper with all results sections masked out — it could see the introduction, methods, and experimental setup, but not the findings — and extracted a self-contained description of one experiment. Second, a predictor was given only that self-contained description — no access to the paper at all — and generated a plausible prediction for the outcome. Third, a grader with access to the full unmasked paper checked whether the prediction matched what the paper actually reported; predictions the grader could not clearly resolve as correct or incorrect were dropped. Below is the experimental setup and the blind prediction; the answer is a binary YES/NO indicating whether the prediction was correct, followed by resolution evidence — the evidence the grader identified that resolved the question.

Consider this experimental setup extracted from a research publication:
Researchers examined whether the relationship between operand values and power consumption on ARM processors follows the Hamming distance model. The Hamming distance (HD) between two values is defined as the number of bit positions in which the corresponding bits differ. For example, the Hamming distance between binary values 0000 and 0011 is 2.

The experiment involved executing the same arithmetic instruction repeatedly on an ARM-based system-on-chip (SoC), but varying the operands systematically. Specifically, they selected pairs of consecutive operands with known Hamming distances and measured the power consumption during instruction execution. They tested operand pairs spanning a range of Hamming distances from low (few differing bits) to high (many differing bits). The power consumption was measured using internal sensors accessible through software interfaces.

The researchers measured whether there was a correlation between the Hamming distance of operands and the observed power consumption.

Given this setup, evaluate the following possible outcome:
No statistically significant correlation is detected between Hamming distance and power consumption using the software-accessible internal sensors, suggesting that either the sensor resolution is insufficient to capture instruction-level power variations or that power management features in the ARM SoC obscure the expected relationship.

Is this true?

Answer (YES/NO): NO